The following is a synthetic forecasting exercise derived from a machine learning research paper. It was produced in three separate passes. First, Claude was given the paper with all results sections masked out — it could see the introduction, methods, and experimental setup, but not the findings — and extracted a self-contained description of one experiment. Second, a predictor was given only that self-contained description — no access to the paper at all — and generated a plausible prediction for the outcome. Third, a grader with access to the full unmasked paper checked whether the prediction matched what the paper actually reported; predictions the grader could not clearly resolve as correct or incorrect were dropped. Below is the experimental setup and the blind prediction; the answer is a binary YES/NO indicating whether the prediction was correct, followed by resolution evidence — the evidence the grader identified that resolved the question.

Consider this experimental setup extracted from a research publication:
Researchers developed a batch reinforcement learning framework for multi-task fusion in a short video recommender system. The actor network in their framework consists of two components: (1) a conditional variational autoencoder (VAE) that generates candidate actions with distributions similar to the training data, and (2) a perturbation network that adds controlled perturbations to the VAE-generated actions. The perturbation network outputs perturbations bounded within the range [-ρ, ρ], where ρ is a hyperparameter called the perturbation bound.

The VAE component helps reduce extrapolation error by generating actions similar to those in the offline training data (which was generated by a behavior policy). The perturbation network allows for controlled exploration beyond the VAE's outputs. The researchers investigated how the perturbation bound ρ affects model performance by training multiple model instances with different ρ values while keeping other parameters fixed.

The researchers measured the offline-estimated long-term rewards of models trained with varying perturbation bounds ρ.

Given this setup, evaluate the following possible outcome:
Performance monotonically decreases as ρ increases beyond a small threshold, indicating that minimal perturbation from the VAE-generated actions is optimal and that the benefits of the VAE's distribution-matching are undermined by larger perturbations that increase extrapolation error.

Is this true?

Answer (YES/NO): NO